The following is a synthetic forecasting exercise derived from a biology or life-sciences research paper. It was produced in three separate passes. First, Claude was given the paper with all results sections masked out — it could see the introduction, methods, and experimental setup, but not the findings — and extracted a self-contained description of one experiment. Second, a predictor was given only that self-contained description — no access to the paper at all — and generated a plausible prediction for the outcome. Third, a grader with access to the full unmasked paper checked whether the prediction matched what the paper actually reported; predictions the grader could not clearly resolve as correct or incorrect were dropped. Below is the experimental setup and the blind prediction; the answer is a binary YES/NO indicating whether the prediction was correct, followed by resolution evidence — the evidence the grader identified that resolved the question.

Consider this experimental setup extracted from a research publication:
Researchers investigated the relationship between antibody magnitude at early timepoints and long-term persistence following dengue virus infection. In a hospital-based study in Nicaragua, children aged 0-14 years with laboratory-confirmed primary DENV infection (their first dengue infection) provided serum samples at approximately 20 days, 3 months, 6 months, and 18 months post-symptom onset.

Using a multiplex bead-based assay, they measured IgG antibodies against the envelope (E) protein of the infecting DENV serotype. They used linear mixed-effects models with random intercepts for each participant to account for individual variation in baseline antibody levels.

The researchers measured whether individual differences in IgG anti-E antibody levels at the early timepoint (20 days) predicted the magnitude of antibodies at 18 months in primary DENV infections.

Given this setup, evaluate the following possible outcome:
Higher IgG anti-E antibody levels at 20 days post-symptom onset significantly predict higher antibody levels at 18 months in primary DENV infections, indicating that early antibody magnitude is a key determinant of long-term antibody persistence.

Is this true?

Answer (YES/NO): YES